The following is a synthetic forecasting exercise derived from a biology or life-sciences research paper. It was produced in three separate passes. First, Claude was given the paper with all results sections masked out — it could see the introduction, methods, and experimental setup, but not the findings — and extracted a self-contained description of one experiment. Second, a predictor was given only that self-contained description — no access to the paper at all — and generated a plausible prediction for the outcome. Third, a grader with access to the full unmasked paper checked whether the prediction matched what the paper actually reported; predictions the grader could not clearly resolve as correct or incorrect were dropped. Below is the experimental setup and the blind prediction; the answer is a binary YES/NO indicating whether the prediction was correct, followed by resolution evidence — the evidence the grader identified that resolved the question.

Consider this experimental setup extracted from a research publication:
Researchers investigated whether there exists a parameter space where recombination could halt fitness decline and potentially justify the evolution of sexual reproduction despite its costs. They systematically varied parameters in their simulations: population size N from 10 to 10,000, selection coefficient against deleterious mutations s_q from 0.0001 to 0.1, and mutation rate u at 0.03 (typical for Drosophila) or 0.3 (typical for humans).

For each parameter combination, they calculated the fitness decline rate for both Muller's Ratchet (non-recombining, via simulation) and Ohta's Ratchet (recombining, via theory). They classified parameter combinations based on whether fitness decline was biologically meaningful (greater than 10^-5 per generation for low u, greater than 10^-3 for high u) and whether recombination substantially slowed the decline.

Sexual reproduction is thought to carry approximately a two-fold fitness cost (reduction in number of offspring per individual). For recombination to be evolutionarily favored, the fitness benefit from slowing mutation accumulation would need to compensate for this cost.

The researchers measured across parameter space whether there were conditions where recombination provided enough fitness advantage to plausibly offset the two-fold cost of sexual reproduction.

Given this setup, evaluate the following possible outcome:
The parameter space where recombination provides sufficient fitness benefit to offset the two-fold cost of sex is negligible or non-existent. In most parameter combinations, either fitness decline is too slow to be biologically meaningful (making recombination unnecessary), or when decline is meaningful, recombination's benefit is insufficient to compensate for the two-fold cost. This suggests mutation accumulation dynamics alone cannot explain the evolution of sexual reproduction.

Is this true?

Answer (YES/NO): YES